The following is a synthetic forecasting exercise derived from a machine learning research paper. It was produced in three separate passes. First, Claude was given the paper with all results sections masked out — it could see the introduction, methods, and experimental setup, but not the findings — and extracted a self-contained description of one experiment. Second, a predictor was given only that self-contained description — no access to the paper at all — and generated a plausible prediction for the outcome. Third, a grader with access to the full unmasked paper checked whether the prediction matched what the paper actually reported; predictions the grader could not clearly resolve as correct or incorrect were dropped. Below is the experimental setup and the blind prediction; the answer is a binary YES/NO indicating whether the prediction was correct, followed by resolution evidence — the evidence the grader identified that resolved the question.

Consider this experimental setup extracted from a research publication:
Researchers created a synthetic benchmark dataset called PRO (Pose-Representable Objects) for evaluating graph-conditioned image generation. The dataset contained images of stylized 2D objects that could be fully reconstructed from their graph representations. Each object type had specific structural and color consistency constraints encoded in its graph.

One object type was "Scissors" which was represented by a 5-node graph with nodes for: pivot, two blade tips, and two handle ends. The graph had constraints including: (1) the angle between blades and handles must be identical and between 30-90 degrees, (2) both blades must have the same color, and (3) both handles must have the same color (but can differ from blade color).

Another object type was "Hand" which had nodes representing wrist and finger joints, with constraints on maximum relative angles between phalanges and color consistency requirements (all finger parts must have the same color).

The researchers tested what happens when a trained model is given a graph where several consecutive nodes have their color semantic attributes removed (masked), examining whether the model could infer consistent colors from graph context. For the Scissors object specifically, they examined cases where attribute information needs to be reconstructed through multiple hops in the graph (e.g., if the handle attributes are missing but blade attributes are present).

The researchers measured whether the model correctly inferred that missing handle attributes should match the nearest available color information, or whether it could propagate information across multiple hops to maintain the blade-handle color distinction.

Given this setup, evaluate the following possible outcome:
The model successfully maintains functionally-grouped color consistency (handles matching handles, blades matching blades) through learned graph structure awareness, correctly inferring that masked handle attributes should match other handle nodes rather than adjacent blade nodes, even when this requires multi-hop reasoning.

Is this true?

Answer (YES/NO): NO